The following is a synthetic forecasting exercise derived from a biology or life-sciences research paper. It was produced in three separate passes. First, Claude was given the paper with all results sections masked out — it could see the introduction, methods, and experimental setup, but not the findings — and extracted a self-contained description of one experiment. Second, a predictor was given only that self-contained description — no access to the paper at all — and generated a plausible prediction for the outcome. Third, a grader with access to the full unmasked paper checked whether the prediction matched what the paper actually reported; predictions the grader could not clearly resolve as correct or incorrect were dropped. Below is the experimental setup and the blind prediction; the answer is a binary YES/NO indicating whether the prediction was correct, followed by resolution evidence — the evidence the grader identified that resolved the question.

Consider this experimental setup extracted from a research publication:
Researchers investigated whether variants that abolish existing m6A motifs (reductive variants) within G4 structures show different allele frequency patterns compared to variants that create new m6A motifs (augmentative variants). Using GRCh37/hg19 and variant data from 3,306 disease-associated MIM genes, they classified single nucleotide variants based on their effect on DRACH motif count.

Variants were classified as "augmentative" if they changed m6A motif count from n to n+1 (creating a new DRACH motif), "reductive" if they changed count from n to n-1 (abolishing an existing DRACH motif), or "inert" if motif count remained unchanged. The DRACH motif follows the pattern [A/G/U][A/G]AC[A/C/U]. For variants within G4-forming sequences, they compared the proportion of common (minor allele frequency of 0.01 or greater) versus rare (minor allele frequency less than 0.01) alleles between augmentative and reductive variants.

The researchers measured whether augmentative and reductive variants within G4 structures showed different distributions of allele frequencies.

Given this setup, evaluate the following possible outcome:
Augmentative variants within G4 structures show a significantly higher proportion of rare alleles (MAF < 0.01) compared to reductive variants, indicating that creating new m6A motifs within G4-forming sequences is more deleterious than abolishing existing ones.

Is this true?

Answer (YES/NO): NO